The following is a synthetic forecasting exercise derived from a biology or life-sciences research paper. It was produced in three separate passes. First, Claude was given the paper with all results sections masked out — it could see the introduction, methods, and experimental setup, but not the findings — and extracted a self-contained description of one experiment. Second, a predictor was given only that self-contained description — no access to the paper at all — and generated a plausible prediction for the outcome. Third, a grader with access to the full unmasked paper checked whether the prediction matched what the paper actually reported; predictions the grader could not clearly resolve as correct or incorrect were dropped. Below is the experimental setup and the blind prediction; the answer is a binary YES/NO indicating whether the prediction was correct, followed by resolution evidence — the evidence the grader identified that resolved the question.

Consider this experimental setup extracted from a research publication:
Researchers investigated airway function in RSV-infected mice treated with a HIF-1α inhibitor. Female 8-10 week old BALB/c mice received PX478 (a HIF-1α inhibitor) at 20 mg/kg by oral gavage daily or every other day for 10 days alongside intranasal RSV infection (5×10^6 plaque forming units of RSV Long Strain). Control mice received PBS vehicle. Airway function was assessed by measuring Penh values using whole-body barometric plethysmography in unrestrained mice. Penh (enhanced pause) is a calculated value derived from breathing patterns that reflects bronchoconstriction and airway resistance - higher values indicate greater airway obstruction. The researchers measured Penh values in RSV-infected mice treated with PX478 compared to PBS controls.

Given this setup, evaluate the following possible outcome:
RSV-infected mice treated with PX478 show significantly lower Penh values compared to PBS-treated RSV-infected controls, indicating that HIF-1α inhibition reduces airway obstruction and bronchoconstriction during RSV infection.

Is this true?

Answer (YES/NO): YES